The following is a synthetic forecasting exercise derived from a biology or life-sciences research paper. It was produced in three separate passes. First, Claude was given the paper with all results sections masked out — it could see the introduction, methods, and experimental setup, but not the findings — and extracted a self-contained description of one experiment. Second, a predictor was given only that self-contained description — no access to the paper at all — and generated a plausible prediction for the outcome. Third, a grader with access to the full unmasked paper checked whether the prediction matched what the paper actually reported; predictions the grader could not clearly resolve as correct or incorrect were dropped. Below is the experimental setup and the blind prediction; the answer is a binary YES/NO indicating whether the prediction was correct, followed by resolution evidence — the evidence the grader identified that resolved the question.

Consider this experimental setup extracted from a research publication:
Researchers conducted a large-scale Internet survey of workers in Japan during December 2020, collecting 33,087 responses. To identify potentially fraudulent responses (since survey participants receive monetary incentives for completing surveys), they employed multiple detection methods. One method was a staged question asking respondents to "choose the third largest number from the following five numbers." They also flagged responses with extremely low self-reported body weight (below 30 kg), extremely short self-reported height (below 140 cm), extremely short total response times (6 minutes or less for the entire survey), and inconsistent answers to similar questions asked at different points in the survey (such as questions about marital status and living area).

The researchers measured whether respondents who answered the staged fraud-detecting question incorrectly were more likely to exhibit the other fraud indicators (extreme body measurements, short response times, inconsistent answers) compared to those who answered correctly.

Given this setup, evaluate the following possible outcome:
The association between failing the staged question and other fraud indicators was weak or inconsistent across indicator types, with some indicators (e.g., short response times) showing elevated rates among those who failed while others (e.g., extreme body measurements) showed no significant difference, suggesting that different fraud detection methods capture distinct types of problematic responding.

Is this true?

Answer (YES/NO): NO